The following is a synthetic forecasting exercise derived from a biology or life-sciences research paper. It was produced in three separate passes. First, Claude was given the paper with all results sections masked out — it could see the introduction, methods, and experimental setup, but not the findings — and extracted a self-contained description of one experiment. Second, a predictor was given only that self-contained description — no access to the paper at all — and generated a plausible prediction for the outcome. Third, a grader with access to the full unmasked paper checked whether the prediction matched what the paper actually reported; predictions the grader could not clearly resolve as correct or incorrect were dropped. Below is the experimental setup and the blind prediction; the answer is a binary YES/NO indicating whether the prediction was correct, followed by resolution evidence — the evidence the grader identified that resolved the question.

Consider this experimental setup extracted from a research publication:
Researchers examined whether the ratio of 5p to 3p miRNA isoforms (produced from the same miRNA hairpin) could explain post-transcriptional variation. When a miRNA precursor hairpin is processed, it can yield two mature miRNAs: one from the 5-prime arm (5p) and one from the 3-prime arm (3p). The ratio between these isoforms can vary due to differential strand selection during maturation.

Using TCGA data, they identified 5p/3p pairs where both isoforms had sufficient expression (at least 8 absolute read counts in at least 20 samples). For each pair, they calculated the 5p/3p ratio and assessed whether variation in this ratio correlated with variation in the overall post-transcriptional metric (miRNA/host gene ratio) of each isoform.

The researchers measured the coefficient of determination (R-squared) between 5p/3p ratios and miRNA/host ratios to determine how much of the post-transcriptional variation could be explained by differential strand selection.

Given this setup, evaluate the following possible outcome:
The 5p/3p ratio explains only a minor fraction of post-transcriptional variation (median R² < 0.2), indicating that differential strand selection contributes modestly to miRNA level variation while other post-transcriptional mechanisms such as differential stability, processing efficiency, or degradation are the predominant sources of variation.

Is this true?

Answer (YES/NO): NO